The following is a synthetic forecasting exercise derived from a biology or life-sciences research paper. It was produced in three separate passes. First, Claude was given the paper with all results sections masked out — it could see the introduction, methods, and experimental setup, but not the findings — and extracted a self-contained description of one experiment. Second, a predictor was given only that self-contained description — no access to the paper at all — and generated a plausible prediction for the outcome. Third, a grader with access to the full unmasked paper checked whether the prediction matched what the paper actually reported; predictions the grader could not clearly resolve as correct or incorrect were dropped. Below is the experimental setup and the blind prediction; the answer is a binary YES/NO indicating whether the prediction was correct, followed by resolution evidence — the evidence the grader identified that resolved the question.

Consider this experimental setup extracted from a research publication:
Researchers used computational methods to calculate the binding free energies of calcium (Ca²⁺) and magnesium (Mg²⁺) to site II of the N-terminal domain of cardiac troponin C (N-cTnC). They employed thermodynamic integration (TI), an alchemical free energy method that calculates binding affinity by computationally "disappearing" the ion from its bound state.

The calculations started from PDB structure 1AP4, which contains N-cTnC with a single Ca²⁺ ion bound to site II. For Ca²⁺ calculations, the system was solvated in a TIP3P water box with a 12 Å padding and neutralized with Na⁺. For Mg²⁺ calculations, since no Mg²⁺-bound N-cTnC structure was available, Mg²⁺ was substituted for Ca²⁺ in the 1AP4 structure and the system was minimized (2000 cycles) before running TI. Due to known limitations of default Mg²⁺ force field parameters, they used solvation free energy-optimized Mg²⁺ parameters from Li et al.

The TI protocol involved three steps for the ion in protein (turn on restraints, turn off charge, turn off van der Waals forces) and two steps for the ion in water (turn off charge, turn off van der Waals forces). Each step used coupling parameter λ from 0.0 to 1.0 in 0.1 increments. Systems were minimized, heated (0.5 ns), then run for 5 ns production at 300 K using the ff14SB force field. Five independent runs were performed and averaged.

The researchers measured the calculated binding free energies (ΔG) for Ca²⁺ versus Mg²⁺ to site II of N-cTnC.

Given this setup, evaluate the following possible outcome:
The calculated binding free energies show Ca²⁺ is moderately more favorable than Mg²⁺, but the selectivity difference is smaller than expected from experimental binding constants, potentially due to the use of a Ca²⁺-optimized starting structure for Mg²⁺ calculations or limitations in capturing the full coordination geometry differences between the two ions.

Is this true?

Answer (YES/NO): NO